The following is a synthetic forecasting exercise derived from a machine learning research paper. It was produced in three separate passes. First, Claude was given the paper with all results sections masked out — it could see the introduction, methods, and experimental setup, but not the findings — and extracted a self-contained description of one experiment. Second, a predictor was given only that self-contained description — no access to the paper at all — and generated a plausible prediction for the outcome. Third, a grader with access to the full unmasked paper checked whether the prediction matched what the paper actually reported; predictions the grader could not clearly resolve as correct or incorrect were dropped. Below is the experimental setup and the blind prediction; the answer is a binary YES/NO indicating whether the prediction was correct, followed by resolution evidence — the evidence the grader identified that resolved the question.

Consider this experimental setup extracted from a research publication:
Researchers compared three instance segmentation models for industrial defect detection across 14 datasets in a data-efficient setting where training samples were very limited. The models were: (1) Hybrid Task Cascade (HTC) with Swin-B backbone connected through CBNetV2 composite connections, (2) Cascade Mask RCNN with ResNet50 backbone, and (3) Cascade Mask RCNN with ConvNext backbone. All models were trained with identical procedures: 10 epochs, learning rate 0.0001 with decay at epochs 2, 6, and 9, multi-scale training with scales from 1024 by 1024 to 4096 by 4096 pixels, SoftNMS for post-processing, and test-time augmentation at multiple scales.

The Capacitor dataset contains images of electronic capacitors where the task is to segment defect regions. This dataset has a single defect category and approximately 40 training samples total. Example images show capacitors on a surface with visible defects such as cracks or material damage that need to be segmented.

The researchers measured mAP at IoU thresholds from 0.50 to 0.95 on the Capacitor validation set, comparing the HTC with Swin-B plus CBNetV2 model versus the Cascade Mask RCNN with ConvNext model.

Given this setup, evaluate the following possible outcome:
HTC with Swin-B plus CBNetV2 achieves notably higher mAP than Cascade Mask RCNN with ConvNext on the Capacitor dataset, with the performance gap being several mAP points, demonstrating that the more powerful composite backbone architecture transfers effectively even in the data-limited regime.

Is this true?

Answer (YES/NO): NO